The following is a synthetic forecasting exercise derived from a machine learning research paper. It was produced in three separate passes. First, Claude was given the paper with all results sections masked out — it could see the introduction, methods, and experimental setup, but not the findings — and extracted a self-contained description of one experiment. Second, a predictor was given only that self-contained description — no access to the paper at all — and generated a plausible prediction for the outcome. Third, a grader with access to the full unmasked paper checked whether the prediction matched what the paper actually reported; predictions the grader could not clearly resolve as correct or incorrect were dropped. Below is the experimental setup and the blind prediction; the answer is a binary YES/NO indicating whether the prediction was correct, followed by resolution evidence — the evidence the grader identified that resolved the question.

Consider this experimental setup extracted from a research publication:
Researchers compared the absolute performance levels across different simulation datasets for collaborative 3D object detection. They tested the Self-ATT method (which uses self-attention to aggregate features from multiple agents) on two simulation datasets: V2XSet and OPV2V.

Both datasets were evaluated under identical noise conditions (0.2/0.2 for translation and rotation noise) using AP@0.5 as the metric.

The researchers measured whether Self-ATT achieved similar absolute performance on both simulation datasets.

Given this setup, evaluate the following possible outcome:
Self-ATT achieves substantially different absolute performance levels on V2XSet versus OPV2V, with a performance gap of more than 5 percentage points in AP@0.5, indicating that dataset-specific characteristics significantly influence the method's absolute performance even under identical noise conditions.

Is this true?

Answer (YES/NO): YES